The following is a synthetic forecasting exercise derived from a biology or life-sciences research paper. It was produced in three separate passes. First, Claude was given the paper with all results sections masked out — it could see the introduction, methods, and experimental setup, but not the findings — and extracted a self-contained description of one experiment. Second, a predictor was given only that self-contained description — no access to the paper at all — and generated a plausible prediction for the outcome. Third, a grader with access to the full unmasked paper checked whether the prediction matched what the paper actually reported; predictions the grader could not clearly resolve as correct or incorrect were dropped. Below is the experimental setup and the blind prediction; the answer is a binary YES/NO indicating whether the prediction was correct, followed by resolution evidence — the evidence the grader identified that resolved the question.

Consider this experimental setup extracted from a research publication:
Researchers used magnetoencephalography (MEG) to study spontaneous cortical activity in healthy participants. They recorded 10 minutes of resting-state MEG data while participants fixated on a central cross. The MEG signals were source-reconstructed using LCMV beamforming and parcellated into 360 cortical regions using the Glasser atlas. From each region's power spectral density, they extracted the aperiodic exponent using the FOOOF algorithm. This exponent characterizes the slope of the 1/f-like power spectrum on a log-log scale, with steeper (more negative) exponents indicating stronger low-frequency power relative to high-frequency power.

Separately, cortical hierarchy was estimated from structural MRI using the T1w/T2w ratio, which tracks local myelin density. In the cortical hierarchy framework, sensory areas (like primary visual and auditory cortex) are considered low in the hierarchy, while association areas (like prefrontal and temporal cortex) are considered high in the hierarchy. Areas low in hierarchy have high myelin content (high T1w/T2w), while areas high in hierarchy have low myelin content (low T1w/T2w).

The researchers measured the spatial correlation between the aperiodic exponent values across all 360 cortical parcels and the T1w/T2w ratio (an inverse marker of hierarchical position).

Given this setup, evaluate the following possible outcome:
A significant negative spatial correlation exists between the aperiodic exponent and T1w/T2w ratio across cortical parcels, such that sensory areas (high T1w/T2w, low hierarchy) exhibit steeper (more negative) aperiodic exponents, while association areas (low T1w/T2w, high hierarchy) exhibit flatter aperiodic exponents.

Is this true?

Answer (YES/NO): NO